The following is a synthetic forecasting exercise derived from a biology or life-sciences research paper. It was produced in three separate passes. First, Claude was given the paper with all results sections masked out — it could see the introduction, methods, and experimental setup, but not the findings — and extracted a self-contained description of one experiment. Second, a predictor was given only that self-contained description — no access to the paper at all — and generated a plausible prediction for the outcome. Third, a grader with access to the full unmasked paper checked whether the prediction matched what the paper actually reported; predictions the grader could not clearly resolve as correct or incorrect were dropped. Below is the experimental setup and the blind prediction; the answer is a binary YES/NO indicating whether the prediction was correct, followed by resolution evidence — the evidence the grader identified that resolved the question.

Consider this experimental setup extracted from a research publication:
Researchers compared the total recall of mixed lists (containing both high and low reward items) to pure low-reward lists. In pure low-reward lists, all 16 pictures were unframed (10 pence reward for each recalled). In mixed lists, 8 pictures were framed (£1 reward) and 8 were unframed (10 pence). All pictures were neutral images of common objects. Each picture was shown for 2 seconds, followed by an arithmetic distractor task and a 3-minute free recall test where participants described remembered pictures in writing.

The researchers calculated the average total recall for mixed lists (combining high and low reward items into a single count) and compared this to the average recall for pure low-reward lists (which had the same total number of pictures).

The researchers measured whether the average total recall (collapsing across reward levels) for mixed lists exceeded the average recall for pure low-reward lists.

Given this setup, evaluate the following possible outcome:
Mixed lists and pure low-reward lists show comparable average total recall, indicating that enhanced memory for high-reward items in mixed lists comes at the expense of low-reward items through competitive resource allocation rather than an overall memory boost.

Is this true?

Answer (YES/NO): YES